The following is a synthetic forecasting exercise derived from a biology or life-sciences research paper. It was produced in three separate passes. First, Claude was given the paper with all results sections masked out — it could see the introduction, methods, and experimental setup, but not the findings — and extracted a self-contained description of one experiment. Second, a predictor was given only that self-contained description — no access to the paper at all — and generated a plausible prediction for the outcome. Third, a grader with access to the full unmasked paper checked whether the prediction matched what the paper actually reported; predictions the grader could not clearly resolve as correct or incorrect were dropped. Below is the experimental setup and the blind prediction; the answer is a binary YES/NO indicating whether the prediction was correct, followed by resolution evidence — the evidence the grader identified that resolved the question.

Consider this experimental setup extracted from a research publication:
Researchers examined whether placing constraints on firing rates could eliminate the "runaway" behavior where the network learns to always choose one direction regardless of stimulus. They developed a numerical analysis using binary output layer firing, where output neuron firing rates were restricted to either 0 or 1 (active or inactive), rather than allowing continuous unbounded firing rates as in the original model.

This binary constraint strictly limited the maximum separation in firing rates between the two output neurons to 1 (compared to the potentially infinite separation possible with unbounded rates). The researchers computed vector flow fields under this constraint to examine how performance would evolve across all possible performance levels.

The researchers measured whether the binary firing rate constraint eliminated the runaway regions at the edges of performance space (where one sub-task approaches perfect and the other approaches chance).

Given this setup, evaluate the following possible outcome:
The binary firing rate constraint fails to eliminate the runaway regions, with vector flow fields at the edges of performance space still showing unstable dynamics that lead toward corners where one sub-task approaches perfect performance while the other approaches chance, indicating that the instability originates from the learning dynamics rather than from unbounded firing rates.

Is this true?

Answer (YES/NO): NO